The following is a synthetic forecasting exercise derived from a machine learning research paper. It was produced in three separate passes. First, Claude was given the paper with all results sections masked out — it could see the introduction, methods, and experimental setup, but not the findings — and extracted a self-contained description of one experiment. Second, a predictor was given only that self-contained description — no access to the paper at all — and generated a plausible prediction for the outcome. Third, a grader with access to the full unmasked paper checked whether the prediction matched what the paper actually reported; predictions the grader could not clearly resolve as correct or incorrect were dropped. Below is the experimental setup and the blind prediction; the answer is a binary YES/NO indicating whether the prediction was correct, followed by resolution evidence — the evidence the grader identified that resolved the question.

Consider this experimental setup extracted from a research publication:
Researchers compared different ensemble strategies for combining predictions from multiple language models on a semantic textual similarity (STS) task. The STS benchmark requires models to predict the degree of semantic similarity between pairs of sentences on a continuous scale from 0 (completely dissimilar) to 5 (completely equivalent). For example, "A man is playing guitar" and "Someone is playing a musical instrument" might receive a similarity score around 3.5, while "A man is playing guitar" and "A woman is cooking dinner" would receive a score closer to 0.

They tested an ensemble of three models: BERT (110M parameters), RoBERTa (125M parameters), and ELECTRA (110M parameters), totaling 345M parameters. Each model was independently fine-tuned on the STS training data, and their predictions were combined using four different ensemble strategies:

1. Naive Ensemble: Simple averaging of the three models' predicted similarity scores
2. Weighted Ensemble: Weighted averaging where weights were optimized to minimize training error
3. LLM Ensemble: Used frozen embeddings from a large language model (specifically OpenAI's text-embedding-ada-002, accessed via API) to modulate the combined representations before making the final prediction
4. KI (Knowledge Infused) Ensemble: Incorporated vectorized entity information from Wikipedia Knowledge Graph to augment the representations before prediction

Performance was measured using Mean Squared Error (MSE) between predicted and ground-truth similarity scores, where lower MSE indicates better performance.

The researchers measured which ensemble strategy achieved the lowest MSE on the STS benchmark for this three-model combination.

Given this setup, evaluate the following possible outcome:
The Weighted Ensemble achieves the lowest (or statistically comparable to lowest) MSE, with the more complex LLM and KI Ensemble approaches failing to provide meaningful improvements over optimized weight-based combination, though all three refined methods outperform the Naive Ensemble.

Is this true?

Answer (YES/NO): NO